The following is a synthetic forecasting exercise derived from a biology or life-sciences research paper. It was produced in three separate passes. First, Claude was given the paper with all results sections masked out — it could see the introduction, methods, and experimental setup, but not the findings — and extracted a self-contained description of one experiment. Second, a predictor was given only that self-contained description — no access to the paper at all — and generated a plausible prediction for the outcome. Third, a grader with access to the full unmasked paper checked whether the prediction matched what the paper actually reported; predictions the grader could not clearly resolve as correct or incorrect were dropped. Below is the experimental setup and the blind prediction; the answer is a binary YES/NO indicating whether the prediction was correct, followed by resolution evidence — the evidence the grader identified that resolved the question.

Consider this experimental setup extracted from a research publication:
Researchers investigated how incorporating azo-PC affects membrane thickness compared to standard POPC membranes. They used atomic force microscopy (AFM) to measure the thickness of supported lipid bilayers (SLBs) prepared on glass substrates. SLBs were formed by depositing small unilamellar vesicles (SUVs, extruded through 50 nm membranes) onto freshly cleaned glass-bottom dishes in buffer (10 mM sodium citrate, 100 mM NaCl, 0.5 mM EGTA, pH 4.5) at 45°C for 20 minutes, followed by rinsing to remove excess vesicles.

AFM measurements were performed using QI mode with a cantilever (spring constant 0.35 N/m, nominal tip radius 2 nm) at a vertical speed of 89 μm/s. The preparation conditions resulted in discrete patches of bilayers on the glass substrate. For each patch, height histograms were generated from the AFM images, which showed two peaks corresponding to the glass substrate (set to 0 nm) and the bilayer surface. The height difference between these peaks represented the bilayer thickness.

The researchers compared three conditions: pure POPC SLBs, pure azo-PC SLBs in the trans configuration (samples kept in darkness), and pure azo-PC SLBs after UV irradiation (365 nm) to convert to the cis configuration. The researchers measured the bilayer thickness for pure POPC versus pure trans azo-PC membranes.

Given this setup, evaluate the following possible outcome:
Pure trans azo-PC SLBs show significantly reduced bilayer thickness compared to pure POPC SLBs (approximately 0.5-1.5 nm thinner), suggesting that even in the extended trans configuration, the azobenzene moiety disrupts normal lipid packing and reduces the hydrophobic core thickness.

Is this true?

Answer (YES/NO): NO